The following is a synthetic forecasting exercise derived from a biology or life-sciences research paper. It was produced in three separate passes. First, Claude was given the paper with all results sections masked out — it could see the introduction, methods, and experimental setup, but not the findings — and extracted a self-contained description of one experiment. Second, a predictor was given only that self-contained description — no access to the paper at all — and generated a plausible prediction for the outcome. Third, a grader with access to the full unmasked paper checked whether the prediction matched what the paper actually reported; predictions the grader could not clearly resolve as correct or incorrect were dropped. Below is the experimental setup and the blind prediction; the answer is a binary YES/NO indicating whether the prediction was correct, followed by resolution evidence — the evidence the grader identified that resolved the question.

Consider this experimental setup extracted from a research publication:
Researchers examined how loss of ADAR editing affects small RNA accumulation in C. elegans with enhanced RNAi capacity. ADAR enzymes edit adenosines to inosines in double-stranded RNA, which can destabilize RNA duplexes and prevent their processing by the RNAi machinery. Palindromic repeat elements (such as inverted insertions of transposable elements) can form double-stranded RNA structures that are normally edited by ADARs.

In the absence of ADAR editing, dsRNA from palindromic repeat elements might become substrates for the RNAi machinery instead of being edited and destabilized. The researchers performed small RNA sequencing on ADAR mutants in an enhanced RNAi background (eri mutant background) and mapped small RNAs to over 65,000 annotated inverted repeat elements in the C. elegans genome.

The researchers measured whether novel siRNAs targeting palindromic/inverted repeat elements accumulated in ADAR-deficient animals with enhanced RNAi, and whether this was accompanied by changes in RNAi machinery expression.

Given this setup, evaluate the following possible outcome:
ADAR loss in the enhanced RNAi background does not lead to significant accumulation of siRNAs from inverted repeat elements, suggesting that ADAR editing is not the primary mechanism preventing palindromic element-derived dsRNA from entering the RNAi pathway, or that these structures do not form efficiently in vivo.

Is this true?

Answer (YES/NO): NO